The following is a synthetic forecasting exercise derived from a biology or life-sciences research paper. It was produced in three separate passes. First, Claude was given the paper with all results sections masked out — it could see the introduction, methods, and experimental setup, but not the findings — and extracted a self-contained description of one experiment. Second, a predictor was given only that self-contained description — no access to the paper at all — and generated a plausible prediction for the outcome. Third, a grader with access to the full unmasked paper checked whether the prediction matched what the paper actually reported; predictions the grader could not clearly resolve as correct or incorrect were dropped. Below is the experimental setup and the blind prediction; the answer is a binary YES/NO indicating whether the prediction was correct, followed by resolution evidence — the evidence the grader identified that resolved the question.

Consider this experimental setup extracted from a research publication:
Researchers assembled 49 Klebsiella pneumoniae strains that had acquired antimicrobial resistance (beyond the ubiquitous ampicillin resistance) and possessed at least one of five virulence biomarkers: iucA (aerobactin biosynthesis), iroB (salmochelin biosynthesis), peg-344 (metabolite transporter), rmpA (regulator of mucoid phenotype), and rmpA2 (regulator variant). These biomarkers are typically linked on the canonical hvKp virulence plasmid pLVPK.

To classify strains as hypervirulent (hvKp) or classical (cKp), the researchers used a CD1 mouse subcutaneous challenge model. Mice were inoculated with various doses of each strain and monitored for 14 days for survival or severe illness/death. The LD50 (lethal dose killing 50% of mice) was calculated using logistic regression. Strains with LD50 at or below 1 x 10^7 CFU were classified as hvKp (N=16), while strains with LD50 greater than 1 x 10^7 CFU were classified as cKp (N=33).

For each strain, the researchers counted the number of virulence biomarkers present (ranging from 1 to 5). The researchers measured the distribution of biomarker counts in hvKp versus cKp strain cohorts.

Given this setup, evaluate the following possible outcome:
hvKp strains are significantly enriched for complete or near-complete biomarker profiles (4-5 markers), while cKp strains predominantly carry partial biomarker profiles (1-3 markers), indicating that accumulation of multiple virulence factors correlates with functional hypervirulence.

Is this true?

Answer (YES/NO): YES